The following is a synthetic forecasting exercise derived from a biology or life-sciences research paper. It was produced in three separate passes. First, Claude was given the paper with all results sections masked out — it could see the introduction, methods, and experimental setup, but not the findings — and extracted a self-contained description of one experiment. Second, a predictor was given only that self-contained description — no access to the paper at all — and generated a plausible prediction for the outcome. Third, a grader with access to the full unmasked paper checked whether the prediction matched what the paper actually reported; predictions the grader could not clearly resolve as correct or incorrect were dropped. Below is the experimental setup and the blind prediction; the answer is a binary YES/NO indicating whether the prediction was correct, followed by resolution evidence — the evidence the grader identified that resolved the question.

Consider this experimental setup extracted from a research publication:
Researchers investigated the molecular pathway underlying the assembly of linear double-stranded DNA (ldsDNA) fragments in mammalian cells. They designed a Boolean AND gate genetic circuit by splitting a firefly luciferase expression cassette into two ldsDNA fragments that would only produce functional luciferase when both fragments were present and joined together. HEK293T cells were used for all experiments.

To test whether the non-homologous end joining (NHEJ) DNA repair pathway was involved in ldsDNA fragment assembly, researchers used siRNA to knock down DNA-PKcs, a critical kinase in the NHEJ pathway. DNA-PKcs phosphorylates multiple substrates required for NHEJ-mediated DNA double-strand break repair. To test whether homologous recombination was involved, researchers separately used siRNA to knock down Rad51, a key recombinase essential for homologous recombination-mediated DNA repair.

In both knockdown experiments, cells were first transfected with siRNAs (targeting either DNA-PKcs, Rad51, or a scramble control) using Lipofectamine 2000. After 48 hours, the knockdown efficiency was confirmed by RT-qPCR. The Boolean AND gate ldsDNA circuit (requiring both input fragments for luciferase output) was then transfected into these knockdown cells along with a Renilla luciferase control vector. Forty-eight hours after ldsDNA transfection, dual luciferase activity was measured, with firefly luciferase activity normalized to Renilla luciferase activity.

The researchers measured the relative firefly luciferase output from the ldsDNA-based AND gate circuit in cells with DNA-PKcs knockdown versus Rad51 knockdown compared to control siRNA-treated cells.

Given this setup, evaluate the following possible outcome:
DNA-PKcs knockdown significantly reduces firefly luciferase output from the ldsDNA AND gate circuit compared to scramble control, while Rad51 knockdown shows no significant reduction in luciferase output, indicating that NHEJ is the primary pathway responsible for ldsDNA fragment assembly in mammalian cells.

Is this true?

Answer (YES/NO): NO